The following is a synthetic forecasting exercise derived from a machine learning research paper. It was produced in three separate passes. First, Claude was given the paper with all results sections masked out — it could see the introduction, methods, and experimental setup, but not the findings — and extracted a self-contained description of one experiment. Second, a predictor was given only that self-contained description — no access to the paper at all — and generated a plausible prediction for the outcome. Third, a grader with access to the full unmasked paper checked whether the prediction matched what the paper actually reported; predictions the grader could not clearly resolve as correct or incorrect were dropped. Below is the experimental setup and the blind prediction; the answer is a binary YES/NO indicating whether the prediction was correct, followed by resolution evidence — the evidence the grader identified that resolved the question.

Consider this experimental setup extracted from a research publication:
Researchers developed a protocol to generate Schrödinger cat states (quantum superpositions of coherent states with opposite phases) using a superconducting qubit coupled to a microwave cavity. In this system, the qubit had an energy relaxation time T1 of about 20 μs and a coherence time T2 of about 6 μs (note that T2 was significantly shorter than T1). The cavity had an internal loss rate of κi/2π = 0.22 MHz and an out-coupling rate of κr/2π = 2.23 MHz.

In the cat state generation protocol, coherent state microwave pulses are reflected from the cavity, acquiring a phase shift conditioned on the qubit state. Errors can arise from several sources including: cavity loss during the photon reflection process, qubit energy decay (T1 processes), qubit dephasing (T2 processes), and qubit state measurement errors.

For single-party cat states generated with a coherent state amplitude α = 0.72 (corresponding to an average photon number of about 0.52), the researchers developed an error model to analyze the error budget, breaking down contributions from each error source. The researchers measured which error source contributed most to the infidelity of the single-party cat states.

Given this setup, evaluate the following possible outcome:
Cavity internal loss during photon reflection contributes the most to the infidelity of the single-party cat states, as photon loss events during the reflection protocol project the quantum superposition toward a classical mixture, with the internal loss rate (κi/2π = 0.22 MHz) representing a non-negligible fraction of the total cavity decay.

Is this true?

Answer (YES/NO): YES